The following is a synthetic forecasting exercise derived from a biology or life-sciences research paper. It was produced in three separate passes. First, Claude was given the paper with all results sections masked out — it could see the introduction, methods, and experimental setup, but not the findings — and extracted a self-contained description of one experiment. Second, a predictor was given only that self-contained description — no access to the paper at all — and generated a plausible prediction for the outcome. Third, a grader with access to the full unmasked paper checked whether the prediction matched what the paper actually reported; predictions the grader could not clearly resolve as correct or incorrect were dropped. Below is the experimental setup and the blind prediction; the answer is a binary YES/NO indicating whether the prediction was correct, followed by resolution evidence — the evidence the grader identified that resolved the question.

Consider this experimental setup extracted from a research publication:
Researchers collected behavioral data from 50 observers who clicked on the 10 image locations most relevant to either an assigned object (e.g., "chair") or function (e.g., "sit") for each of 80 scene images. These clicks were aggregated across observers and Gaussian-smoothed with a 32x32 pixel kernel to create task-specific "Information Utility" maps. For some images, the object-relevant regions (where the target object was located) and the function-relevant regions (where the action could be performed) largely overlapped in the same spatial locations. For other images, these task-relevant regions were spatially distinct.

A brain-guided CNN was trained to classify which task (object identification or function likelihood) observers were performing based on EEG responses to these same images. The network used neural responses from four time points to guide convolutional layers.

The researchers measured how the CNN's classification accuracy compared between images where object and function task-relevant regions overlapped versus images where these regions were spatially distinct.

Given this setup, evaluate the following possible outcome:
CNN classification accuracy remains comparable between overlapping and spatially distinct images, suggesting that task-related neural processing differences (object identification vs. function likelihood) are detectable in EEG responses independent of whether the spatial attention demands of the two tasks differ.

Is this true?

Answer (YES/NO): NO